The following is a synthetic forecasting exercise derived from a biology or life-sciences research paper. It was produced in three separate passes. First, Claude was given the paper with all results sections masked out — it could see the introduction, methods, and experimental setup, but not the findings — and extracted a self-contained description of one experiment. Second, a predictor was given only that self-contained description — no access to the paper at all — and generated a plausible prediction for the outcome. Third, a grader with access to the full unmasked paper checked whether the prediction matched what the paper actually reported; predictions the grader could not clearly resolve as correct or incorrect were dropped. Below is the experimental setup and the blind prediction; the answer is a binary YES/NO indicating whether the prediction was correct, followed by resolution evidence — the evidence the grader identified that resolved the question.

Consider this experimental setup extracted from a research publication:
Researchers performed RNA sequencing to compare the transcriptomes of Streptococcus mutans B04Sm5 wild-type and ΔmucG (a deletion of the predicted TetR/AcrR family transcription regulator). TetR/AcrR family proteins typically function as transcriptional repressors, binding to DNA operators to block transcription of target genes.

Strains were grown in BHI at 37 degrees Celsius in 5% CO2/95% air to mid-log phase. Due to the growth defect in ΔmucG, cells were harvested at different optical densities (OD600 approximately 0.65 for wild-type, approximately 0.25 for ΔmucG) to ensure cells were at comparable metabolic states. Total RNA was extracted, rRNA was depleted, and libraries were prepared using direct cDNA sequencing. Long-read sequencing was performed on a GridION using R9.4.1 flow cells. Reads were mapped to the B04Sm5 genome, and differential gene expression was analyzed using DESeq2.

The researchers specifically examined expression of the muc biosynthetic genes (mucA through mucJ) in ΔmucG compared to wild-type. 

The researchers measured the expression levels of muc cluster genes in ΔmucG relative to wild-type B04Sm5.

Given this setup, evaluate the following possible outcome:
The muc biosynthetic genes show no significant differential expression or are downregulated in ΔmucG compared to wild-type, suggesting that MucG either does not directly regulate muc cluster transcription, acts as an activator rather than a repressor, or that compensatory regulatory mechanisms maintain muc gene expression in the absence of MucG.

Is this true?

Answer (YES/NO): YES